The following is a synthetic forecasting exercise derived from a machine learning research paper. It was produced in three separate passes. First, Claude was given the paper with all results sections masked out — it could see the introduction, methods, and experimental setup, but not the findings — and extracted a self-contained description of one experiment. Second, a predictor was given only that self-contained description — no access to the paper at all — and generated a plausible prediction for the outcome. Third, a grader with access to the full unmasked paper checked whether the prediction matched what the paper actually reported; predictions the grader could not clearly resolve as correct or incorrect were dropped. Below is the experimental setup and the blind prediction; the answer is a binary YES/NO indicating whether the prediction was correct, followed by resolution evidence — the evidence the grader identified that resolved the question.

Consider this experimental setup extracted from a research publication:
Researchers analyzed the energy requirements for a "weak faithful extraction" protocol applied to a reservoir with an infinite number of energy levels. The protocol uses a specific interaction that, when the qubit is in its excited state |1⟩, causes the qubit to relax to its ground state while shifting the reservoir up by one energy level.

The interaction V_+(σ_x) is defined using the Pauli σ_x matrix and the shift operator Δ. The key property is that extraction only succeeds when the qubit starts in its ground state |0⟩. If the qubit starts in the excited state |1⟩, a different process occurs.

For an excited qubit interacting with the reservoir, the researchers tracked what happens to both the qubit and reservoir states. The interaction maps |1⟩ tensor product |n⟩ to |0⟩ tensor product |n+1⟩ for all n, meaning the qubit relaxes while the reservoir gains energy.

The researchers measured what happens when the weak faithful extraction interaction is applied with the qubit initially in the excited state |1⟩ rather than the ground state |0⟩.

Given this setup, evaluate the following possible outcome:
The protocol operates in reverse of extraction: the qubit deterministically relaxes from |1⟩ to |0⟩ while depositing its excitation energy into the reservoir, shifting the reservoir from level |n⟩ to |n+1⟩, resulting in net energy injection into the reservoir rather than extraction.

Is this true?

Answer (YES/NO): YES